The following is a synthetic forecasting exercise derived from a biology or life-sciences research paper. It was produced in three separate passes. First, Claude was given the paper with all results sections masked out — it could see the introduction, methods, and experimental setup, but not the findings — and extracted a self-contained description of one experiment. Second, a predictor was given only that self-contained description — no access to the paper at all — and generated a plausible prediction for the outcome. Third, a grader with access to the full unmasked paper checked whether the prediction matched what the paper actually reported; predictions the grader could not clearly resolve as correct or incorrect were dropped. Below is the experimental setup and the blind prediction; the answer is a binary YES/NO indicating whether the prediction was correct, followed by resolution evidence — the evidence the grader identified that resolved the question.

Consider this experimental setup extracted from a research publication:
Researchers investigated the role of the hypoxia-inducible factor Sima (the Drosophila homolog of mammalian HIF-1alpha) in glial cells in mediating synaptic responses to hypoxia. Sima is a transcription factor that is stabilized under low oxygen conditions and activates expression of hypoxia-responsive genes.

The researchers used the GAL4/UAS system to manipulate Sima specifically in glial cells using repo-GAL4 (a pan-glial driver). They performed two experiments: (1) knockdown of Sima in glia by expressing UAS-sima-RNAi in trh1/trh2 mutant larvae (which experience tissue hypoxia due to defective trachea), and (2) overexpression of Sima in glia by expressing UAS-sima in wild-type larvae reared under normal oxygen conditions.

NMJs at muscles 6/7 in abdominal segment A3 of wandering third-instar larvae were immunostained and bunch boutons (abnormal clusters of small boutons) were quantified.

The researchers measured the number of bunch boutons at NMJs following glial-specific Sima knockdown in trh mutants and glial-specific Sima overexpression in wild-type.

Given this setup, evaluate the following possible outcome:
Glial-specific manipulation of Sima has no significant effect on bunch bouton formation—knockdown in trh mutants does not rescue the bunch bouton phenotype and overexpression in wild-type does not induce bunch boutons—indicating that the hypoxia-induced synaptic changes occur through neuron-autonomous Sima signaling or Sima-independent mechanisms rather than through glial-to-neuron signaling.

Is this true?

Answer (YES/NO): NO